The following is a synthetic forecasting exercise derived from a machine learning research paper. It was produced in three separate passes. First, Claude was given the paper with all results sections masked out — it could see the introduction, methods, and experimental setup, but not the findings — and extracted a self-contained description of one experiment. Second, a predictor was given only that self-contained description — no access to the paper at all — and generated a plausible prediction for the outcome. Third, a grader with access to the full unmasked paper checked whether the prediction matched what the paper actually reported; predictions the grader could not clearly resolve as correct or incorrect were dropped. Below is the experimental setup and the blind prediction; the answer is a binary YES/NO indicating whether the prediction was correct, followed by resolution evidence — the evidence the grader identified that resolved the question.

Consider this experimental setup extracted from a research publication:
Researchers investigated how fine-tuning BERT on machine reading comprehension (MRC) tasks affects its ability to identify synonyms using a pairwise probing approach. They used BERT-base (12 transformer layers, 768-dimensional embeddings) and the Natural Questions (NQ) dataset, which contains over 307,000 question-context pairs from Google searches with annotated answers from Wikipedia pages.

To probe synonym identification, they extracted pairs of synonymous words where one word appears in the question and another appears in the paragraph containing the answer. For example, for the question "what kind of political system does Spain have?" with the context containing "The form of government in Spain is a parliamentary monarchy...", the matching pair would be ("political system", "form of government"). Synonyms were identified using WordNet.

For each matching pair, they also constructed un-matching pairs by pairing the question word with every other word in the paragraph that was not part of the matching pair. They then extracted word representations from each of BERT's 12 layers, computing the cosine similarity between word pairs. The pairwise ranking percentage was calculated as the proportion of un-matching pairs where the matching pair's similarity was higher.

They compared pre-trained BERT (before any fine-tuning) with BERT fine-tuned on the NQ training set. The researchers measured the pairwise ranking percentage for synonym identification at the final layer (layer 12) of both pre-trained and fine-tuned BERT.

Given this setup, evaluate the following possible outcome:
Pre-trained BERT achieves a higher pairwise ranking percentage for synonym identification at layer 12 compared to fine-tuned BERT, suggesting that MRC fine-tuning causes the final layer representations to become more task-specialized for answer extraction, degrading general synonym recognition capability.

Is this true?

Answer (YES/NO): NO